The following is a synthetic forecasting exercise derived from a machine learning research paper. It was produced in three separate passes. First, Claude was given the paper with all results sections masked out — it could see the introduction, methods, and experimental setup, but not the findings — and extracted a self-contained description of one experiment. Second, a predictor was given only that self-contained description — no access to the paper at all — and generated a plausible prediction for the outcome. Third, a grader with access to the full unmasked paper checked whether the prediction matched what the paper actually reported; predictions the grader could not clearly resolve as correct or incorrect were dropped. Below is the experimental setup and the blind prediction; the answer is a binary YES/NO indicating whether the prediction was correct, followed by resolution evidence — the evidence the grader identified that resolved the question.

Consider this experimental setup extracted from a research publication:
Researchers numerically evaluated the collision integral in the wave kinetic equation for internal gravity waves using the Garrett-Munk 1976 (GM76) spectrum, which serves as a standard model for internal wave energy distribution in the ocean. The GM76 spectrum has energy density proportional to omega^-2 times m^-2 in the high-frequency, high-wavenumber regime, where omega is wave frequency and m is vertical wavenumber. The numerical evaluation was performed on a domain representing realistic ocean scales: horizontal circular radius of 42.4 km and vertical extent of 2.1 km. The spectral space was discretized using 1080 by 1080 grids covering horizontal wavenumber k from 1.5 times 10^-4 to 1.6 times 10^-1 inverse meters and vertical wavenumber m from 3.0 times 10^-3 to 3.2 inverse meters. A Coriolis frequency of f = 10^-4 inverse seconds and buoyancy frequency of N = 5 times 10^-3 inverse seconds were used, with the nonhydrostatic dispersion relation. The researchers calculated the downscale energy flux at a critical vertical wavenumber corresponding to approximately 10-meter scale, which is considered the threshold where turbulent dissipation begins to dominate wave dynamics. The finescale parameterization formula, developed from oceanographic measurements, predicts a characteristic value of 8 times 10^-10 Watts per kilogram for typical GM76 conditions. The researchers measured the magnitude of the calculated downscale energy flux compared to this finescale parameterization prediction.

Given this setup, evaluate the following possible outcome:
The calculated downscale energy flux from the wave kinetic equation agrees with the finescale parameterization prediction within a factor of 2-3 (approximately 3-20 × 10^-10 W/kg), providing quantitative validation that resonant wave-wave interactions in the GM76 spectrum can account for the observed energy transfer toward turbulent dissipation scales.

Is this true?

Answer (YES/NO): YES